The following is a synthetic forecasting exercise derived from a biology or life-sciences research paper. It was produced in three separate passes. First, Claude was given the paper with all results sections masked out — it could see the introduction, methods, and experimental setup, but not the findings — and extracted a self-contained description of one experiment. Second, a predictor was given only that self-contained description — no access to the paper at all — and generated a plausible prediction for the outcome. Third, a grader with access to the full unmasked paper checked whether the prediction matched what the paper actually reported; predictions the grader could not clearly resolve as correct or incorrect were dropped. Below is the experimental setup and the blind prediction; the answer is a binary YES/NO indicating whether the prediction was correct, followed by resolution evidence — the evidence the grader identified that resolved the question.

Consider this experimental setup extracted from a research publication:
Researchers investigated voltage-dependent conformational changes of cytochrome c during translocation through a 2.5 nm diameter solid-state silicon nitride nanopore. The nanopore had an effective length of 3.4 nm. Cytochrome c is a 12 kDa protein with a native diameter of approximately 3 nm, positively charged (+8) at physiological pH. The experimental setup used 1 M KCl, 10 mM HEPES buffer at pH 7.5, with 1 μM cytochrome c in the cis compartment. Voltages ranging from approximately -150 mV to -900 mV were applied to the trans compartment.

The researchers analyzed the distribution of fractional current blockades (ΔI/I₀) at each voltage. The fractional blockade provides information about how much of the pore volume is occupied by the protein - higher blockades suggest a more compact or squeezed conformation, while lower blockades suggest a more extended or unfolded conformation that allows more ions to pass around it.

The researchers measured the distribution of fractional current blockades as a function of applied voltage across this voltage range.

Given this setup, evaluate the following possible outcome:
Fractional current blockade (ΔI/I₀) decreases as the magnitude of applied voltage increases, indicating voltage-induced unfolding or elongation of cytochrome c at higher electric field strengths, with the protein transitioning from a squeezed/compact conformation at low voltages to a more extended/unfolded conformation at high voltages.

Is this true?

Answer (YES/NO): YES